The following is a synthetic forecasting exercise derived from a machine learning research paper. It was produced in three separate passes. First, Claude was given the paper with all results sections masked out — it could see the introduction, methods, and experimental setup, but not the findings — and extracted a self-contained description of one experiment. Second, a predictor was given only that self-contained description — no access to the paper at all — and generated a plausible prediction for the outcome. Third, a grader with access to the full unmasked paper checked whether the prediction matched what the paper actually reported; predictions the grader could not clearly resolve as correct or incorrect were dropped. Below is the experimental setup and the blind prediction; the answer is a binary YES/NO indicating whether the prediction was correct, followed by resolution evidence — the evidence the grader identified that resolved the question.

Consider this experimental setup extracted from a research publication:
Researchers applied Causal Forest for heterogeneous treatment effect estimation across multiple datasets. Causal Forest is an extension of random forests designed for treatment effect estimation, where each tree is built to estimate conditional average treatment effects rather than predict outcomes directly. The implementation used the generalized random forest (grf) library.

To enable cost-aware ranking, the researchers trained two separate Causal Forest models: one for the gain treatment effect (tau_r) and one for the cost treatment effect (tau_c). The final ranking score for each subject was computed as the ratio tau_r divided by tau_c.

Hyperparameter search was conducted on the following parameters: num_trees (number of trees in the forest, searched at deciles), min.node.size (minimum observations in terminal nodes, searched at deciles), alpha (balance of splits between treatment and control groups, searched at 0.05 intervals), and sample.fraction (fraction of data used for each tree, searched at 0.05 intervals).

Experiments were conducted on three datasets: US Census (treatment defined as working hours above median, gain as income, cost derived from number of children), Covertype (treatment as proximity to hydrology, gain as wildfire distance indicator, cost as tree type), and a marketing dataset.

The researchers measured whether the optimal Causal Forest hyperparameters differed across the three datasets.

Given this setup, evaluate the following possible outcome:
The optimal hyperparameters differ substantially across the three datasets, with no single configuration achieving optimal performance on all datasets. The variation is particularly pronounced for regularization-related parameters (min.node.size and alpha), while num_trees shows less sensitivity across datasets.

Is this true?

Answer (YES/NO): NO